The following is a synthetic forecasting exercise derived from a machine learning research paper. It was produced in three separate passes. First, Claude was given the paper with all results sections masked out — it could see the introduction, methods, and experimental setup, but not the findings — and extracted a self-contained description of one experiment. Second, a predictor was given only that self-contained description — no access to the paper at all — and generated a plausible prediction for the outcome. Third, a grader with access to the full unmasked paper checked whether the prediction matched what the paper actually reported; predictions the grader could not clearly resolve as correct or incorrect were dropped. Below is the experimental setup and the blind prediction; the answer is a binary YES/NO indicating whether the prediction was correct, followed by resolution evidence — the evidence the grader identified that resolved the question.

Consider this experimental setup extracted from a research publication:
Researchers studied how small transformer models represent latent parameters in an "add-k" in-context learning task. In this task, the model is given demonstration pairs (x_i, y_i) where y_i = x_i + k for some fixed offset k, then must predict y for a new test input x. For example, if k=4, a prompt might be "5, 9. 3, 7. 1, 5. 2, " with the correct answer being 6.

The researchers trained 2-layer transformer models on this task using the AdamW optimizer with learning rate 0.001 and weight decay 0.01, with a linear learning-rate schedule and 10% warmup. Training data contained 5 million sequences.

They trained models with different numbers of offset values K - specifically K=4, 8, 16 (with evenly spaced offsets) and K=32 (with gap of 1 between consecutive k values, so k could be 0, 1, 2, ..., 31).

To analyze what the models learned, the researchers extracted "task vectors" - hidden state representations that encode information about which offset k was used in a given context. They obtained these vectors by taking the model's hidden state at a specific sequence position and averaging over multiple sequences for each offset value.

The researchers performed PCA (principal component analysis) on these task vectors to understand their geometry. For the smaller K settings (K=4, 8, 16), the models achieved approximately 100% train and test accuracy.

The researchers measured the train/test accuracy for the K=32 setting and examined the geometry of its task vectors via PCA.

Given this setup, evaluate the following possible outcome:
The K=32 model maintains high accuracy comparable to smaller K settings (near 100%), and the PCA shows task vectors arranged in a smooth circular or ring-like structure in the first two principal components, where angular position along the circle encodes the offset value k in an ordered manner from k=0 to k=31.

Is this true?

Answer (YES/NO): NO